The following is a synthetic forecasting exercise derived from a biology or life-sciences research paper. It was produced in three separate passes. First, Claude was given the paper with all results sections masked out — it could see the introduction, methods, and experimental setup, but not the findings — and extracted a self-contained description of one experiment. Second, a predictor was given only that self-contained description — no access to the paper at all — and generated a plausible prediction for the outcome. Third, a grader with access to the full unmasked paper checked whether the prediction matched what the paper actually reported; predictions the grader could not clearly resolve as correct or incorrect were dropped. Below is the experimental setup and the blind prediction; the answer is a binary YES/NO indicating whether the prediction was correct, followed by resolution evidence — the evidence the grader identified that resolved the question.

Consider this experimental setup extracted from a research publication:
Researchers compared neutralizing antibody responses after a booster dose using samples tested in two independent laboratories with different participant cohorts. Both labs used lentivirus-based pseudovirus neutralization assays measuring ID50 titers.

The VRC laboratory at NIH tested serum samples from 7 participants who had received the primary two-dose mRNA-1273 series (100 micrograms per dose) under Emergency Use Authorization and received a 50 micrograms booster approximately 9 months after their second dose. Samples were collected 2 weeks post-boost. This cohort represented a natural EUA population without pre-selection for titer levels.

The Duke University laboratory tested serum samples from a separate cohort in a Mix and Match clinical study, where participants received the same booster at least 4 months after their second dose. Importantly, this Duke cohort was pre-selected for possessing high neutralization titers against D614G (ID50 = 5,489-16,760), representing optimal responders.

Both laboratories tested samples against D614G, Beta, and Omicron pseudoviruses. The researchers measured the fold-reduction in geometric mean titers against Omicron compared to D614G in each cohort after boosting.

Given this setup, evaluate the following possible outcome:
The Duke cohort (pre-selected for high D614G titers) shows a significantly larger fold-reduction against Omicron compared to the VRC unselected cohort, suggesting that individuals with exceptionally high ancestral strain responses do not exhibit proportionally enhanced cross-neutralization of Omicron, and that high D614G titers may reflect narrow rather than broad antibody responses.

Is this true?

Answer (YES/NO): NO